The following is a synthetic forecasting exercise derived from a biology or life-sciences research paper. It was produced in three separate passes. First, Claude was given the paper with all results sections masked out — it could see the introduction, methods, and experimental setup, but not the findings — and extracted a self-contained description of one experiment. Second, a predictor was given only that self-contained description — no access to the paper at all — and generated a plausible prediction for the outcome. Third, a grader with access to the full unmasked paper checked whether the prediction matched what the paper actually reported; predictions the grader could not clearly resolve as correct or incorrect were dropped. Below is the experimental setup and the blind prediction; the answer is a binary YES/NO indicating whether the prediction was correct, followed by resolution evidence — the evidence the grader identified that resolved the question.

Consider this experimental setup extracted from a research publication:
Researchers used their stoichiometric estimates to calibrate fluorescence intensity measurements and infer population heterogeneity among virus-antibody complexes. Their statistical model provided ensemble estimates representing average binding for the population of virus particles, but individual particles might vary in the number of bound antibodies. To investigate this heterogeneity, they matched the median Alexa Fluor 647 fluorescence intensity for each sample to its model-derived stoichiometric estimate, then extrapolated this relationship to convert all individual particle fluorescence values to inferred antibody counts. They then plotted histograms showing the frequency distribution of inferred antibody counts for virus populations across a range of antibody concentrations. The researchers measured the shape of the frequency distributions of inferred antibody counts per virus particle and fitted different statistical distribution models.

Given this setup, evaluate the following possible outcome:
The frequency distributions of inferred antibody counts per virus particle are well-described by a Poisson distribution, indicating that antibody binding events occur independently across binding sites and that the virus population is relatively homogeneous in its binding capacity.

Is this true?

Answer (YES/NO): NO